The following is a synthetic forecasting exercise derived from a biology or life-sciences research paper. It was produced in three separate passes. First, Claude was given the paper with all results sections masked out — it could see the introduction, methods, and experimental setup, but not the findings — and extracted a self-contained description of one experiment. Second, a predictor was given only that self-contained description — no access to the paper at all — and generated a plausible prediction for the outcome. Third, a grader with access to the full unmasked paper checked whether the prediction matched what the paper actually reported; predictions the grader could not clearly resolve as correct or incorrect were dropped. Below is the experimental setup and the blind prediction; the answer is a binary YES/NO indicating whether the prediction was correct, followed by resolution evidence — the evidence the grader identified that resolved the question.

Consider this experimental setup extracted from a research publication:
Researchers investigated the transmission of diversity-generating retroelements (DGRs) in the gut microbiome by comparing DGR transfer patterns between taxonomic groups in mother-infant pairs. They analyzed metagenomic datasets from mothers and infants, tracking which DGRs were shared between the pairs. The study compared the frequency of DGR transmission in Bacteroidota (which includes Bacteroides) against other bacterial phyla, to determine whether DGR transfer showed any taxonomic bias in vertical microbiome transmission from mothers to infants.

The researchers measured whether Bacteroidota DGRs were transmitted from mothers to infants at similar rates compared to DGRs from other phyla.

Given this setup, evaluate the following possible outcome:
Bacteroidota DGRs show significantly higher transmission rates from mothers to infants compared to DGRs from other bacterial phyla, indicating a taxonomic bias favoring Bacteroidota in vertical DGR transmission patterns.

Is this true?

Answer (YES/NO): YES